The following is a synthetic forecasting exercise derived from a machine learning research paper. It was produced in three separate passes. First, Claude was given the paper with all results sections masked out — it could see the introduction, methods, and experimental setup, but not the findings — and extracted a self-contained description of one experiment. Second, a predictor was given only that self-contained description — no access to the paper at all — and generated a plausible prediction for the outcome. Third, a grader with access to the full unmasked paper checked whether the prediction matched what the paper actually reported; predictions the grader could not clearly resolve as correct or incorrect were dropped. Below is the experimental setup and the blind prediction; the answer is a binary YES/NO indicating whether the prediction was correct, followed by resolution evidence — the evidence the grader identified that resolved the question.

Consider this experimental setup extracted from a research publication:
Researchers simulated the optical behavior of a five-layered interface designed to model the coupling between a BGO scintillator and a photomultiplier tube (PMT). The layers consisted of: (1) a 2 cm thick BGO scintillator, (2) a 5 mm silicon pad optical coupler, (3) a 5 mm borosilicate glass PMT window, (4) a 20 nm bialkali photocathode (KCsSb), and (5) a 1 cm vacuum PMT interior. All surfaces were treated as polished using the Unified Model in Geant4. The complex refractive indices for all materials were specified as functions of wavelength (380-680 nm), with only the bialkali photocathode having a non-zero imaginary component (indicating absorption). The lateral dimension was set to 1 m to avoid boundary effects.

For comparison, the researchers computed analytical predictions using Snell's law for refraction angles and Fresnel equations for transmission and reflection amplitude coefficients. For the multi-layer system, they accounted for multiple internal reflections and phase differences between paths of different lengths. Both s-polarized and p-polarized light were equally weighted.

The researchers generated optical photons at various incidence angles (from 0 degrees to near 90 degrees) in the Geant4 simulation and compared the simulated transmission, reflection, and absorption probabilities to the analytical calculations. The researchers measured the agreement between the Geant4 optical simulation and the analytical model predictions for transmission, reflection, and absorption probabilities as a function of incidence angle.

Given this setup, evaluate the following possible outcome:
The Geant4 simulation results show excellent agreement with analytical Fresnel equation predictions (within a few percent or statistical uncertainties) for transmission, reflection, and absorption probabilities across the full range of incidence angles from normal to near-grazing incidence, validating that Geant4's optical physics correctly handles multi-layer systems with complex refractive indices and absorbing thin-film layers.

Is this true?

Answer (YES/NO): NO